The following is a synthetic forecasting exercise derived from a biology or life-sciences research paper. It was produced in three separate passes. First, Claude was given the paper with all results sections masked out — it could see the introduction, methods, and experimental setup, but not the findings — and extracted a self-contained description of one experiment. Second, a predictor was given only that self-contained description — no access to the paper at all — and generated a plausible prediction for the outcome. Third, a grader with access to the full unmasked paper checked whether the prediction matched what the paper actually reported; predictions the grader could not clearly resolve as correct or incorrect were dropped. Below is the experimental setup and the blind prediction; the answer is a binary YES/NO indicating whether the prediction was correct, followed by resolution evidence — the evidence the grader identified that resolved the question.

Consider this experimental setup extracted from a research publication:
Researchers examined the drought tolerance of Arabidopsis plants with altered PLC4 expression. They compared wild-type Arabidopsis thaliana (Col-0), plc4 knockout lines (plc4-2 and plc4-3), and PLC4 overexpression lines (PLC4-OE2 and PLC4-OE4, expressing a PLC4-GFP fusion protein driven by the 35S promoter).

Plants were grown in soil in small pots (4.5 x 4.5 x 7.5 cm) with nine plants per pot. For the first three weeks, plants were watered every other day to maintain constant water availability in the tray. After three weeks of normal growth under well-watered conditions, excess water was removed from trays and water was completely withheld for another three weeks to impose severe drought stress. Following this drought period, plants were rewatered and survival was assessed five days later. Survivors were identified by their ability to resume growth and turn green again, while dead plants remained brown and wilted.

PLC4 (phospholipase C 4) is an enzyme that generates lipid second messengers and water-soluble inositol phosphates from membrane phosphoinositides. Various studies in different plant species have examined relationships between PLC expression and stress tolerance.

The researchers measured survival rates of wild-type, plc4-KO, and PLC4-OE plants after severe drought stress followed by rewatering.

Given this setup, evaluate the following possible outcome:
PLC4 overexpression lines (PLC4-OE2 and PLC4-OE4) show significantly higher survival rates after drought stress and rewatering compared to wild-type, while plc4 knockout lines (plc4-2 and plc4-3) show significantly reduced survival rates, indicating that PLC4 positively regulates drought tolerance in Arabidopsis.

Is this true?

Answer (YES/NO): NO